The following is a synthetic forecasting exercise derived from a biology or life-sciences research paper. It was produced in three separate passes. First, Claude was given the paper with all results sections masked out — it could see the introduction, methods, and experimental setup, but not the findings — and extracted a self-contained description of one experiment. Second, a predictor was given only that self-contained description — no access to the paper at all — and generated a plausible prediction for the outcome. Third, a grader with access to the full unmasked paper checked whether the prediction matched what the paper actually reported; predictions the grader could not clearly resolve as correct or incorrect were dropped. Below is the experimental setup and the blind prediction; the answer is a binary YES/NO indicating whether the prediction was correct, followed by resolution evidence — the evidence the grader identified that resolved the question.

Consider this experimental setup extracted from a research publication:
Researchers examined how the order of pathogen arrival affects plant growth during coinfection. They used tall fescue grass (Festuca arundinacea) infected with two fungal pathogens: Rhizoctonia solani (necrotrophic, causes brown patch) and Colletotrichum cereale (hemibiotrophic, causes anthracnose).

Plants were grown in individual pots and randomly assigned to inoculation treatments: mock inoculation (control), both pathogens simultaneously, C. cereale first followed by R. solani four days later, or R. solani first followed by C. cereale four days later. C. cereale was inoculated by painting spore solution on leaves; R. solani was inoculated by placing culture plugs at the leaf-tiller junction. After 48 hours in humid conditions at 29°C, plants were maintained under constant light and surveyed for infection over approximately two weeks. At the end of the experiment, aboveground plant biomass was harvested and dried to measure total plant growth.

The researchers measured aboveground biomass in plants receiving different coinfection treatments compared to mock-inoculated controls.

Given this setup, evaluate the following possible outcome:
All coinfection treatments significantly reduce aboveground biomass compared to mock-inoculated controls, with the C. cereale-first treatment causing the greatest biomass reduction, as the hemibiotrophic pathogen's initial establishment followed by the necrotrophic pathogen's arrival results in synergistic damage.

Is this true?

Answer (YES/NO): NO